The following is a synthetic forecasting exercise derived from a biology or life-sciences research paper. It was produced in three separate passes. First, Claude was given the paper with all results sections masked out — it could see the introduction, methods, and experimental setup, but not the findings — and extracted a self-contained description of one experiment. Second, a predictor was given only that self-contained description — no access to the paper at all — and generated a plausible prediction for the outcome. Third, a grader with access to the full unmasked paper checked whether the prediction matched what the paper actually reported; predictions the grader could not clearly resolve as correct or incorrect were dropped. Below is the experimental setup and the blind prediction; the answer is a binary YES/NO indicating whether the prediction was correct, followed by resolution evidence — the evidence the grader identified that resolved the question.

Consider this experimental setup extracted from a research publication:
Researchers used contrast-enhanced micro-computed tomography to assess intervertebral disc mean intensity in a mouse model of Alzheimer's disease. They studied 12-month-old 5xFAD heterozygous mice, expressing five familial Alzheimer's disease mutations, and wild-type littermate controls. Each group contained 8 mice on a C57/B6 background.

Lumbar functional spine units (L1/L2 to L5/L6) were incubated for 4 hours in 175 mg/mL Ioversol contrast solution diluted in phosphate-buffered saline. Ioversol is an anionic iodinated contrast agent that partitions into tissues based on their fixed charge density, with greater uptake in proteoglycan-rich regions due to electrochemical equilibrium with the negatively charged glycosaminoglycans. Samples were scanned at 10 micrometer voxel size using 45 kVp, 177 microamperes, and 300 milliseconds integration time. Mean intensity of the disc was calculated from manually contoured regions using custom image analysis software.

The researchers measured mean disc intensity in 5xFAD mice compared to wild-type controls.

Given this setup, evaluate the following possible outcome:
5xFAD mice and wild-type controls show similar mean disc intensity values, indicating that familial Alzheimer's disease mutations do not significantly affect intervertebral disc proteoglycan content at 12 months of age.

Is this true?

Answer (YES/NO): YES